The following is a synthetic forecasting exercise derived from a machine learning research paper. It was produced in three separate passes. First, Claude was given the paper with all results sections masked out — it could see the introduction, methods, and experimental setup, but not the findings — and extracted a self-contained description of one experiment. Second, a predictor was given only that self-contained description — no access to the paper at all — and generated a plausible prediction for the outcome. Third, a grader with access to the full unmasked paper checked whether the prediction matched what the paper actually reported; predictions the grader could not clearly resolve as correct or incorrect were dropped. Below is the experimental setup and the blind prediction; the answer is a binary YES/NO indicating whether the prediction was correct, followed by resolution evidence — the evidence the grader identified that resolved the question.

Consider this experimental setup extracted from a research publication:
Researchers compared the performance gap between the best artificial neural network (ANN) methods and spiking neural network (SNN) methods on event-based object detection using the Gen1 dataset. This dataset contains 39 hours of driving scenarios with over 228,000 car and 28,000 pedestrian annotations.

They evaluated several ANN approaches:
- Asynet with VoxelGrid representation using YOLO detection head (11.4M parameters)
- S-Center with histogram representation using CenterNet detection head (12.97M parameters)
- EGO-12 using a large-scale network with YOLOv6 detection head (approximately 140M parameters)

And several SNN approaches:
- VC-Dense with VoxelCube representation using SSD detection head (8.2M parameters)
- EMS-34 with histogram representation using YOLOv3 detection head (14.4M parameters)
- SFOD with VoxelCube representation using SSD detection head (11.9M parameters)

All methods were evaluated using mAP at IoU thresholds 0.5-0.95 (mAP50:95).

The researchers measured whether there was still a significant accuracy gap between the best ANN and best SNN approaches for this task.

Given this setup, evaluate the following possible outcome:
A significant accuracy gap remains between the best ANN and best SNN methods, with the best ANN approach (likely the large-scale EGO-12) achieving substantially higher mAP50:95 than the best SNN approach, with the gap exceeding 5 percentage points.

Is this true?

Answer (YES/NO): YES